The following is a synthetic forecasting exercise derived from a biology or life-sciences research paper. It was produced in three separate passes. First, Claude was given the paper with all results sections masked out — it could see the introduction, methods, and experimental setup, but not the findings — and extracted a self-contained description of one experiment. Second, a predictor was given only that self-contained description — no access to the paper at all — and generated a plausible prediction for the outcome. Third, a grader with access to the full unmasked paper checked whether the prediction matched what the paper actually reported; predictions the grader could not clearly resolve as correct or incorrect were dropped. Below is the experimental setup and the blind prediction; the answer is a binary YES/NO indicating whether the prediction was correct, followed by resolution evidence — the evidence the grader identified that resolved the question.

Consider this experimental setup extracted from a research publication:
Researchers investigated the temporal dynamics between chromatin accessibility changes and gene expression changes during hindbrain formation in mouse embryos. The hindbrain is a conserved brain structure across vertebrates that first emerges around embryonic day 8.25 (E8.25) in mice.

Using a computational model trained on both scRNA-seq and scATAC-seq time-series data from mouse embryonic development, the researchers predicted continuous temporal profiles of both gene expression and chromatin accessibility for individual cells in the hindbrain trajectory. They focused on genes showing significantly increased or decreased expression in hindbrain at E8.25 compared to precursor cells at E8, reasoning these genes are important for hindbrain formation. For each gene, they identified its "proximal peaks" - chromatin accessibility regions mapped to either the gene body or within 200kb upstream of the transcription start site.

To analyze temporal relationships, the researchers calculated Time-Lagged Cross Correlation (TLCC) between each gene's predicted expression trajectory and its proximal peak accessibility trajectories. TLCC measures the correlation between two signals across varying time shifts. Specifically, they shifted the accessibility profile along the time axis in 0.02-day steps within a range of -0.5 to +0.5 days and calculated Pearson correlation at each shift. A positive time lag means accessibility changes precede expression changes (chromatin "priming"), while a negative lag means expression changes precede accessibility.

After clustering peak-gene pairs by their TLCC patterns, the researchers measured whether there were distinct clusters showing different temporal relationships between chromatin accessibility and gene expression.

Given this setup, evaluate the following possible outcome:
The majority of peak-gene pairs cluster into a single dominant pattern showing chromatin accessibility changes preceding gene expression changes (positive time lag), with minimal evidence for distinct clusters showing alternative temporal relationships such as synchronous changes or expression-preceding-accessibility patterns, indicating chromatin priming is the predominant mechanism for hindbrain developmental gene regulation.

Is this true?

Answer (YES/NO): NO